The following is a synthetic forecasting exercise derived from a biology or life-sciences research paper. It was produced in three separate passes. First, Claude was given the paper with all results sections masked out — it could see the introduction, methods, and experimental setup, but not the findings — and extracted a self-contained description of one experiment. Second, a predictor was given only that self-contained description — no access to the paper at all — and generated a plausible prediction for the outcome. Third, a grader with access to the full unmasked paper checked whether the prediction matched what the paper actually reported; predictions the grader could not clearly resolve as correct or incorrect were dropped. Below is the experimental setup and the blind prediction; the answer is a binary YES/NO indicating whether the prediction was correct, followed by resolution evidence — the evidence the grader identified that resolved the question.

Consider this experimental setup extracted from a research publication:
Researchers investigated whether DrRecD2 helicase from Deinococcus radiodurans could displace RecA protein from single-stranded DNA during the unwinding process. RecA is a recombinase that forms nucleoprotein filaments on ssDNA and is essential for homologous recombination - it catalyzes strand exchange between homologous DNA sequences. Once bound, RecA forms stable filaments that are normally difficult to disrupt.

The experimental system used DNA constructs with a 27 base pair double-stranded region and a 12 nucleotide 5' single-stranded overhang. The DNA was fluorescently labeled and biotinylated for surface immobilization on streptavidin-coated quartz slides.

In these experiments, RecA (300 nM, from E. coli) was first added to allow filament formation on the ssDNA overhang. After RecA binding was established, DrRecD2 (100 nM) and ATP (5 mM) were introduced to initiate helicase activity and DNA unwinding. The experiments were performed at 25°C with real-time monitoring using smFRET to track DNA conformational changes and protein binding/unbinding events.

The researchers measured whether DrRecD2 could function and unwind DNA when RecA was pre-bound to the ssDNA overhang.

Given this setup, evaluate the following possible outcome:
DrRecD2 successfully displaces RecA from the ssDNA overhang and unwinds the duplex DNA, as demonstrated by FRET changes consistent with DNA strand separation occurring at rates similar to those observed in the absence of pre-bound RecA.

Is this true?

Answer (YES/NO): NO